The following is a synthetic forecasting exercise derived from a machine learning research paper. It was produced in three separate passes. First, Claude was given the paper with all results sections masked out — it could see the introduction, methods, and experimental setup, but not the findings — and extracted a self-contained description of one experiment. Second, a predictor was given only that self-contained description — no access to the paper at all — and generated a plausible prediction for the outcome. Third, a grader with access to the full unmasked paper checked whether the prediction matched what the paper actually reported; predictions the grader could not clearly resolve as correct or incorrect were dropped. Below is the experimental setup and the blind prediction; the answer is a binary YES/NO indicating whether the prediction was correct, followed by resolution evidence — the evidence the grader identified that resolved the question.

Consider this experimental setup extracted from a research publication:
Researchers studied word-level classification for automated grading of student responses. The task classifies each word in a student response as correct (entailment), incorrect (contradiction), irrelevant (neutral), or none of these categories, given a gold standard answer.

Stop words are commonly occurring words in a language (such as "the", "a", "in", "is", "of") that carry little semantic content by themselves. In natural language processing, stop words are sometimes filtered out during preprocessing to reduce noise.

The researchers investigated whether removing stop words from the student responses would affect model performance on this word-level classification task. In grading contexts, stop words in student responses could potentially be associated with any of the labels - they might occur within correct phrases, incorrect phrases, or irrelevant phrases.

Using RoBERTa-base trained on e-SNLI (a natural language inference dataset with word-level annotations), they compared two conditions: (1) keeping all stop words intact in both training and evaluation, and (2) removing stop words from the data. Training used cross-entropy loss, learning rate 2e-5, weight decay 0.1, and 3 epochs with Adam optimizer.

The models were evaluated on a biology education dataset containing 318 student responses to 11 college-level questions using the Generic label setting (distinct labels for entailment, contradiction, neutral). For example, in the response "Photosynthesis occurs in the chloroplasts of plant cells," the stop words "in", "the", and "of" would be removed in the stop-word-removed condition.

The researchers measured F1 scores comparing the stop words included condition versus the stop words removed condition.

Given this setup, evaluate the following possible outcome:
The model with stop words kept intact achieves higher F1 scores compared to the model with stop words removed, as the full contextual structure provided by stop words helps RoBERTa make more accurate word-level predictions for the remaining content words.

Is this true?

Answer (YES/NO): NO